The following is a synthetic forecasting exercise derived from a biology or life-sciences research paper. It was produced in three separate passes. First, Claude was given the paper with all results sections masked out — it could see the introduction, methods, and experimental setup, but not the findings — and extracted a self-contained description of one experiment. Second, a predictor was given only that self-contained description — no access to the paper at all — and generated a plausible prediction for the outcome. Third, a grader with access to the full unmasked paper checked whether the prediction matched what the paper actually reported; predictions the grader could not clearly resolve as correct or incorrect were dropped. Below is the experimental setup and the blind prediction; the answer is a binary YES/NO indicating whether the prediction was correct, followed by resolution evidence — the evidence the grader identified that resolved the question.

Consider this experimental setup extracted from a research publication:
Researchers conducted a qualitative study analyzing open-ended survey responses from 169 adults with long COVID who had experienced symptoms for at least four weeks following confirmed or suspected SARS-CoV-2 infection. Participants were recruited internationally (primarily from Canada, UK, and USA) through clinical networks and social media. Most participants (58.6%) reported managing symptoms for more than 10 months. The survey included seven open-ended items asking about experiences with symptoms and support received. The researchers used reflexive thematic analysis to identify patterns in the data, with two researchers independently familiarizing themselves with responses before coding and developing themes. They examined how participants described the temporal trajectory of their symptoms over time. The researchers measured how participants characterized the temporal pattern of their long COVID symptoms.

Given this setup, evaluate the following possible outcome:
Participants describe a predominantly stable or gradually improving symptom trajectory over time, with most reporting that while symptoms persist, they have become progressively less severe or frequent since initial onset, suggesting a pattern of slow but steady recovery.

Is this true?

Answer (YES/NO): NO